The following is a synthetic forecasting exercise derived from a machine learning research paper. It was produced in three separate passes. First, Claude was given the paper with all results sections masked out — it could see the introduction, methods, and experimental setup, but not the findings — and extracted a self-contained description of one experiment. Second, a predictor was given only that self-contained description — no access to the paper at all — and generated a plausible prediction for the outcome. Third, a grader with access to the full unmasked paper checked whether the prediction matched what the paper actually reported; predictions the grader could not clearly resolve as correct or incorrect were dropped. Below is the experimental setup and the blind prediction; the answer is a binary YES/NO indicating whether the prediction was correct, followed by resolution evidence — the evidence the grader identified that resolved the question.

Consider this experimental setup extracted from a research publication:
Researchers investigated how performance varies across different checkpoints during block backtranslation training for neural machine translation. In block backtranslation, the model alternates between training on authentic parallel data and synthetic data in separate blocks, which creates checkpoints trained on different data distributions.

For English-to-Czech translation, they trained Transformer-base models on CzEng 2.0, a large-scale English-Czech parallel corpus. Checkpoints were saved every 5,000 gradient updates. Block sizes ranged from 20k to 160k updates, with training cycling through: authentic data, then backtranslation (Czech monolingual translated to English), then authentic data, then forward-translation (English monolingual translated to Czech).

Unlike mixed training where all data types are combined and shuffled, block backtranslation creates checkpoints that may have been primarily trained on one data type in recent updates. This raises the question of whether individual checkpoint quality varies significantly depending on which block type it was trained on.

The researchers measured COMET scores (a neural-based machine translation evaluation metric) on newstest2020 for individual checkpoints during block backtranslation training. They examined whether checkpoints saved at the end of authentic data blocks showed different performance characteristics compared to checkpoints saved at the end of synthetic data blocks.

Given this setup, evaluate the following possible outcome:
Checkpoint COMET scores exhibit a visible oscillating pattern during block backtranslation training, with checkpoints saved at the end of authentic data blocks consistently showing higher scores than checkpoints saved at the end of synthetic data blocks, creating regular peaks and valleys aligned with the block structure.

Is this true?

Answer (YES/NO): NO